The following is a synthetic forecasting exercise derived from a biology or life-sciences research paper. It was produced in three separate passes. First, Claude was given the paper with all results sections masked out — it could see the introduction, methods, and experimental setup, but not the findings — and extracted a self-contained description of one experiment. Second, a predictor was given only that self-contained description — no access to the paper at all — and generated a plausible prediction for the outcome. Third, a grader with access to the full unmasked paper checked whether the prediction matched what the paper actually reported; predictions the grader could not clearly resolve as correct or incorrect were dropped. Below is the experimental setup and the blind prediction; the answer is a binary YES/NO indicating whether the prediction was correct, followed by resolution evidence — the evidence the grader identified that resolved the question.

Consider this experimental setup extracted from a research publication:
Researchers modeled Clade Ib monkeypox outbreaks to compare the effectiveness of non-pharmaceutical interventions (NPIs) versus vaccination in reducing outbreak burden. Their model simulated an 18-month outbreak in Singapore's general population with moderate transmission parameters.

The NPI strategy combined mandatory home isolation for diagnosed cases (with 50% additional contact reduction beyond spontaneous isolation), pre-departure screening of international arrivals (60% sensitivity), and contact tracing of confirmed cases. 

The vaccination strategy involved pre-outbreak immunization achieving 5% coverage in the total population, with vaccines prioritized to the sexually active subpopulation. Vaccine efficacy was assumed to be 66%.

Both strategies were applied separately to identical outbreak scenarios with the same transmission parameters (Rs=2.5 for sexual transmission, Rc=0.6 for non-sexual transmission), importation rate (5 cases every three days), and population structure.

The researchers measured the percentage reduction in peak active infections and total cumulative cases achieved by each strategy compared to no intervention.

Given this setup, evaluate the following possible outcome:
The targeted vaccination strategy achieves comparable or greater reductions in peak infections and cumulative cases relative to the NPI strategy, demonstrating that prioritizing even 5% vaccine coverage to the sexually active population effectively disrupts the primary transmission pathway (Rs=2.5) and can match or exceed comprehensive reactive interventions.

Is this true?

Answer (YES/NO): NO